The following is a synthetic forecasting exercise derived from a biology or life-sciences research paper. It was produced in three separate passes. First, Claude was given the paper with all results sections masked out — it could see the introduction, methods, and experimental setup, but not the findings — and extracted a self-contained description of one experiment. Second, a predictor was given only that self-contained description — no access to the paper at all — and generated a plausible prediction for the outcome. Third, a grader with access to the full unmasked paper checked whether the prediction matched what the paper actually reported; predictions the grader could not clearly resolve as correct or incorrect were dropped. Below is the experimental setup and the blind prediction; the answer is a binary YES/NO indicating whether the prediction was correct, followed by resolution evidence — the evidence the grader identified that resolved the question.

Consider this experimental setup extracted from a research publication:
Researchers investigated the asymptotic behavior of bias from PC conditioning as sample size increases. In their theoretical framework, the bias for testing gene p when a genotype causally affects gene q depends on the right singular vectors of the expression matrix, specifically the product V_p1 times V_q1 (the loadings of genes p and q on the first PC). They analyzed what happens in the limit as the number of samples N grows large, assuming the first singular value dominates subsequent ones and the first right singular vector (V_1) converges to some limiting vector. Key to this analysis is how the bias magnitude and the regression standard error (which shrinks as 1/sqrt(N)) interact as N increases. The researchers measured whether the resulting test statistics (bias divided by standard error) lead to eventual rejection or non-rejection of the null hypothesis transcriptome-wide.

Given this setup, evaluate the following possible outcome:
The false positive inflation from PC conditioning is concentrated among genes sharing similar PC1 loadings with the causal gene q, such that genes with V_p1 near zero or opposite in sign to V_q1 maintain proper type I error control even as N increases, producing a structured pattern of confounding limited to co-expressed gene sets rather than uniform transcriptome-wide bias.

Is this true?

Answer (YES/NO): NO